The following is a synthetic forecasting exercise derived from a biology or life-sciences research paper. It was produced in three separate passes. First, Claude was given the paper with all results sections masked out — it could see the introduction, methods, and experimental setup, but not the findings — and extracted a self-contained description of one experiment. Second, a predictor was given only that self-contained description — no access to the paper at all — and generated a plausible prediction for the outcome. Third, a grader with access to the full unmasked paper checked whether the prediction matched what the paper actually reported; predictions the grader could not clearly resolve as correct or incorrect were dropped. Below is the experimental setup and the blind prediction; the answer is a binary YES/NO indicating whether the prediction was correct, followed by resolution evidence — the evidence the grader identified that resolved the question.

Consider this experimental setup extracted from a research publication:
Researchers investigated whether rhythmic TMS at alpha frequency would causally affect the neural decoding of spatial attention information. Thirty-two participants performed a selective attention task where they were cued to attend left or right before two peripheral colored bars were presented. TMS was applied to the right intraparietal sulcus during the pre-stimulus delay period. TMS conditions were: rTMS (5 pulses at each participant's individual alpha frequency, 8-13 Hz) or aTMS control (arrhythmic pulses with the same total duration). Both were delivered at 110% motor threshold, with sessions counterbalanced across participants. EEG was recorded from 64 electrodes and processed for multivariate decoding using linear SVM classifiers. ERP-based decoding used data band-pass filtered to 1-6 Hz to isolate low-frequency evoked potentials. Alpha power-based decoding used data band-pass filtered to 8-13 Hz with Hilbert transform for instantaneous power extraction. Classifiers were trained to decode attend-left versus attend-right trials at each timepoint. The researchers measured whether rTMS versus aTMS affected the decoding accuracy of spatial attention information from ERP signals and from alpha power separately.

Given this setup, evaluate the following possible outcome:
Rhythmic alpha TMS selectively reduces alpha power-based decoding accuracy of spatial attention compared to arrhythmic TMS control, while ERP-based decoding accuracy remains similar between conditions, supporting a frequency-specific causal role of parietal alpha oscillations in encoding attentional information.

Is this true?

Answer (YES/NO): NO